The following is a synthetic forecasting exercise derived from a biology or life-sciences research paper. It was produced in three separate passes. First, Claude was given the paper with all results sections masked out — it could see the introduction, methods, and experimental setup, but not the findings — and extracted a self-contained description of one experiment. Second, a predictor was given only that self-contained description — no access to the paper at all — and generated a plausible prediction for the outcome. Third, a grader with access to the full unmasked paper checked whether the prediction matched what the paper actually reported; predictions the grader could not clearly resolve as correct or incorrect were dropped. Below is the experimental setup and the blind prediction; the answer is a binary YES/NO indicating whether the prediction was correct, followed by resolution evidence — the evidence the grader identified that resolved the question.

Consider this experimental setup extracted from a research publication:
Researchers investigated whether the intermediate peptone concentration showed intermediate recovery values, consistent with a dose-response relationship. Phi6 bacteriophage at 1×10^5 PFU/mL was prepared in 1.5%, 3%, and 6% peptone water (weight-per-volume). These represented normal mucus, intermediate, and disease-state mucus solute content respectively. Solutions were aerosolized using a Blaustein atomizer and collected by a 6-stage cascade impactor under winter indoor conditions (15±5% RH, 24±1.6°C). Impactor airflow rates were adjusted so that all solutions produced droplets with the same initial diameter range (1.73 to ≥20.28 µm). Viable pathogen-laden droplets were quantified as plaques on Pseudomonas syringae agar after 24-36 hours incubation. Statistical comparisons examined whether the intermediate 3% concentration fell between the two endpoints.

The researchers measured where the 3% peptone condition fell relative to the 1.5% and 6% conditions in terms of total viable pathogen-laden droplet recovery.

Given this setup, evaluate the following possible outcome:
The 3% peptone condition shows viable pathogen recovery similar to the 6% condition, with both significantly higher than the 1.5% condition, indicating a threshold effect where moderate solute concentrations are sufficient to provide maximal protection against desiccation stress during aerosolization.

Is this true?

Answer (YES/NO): NO